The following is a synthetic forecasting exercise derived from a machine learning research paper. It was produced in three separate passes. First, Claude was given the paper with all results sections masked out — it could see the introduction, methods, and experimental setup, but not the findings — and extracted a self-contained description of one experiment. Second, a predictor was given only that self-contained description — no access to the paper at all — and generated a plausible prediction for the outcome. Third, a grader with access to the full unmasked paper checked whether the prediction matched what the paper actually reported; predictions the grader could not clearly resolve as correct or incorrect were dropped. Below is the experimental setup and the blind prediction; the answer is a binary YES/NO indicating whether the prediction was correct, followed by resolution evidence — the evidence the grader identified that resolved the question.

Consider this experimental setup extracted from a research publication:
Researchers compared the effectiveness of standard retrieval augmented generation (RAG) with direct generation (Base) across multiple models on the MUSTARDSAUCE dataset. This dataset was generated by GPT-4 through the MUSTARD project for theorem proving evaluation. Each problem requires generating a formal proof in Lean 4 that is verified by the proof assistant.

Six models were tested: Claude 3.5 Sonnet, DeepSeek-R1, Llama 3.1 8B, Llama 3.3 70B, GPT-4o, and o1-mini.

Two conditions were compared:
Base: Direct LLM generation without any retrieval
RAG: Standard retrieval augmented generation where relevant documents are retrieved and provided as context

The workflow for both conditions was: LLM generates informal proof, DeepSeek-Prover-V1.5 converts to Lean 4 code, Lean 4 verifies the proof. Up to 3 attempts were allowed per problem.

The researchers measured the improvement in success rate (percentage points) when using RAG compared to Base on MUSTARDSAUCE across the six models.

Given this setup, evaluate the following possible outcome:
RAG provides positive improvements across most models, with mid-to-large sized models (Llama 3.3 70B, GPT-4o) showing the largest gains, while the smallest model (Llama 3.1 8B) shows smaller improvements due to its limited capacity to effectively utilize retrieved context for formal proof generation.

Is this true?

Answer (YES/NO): NO